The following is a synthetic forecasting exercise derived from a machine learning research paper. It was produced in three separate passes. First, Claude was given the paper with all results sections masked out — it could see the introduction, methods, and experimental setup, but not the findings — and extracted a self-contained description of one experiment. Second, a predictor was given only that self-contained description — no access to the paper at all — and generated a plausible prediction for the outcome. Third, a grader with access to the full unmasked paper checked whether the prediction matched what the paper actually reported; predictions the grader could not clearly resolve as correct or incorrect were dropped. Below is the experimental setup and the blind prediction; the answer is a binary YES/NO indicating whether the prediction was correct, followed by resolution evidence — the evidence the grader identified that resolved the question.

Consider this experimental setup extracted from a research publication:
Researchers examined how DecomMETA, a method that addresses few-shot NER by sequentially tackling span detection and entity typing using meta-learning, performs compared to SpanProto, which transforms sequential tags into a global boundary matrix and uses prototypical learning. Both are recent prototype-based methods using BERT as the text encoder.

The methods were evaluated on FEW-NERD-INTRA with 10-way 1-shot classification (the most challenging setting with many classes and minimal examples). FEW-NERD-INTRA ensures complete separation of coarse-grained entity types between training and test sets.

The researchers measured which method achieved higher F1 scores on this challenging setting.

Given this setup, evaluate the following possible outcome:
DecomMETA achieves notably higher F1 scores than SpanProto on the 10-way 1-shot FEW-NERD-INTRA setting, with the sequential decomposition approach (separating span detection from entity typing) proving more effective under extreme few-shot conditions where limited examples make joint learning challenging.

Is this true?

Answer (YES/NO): NO